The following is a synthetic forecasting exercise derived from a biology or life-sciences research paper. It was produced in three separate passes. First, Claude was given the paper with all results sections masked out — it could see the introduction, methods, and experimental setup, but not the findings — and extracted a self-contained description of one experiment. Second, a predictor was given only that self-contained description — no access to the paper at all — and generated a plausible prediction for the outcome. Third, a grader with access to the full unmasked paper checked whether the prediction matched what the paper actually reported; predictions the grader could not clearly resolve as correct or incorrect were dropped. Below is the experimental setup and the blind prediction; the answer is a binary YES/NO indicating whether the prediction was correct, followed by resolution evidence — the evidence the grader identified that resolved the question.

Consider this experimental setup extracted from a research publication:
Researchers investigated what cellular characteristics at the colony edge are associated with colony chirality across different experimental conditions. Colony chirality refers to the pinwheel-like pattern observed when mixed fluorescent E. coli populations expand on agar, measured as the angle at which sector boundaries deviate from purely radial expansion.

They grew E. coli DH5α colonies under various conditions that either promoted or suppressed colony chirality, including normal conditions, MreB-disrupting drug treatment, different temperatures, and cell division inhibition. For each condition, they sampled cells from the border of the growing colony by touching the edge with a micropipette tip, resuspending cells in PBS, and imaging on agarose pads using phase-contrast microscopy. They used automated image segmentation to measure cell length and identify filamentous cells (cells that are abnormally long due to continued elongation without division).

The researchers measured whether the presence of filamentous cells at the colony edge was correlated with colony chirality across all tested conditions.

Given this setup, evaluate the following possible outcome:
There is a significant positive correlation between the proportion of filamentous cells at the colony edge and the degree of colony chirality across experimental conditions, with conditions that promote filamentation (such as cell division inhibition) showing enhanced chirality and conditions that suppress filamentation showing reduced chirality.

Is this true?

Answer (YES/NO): YES